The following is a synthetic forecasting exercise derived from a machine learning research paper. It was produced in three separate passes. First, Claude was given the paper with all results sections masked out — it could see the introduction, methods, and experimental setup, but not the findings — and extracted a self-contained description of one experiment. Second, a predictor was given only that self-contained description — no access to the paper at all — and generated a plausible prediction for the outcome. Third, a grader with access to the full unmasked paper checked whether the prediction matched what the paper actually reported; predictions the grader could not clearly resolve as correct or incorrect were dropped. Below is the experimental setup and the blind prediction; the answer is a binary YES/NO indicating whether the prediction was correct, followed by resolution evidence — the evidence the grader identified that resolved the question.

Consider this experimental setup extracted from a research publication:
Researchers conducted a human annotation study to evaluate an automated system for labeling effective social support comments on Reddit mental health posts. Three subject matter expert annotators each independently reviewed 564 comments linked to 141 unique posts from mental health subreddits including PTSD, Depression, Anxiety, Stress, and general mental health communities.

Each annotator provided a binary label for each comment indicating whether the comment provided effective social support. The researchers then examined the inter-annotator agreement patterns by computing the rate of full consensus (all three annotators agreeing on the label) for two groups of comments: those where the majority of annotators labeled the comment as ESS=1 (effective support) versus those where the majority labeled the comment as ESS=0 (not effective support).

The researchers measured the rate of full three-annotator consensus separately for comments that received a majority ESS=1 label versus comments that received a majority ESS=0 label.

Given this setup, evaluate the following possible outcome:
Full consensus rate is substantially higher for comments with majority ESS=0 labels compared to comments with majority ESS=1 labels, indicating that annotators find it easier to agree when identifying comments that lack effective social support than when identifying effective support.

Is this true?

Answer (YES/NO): NO